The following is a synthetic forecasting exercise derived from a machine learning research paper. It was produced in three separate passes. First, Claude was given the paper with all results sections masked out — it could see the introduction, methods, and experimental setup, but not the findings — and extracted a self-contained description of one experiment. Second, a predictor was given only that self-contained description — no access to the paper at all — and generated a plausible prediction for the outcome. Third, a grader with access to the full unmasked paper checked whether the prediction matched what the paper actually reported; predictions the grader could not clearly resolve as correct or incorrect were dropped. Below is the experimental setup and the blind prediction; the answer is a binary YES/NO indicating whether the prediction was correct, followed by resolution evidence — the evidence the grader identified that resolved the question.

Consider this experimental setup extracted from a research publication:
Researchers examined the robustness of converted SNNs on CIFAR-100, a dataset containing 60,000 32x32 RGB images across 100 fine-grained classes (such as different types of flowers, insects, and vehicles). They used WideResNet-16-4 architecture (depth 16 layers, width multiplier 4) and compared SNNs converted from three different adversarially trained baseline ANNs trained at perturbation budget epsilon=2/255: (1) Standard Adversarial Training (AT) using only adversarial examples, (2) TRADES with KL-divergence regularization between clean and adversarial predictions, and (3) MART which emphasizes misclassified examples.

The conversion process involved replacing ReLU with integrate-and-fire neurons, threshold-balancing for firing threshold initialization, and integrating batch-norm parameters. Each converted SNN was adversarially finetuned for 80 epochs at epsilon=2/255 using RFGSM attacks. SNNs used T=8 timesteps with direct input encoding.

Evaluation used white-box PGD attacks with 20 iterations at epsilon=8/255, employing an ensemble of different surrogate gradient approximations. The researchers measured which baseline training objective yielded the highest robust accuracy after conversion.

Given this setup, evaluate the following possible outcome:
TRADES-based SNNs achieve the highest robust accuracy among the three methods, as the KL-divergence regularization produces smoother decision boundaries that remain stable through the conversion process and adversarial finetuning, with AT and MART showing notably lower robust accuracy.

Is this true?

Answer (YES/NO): NO